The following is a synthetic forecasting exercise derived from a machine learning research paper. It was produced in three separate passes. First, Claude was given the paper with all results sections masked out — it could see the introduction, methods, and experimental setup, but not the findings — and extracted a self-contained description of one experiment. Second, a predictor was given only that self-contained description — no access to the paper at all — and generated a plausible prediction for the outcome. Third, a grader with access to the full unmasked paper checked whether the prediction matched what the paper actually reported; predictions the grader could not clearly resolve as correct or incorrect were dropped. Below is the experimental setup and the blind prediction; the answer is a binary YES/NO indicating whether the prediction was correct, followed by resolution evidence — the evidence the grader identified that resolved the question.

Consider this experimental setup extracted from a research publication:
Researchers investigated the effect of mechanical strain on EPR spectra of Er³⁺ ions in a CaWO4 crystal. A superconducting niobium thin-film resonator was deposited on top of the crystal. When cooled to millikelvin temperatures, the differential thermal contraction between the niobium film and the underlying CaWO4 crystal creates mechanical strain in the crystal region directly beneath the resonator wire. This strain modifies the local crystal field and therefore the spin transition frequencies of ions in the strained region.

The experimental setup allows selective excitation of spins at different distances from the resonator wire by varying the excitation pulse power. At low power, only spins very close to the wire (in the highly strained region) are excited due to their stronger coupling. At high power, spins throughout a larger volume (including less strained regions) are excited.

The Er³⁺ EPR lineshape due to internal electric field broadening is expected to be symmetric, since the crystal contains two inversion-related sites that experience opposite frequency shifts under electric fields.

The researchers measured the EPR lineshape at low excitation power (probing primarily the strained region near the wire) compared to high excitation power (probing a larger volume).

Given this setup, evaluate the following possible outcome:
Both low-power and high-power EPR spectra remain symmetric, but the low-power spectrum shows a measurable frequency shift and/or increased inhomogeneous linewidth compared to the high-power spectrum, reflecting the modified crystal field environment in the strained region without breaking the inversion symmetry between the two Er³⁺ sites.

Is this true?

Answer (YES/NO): NO